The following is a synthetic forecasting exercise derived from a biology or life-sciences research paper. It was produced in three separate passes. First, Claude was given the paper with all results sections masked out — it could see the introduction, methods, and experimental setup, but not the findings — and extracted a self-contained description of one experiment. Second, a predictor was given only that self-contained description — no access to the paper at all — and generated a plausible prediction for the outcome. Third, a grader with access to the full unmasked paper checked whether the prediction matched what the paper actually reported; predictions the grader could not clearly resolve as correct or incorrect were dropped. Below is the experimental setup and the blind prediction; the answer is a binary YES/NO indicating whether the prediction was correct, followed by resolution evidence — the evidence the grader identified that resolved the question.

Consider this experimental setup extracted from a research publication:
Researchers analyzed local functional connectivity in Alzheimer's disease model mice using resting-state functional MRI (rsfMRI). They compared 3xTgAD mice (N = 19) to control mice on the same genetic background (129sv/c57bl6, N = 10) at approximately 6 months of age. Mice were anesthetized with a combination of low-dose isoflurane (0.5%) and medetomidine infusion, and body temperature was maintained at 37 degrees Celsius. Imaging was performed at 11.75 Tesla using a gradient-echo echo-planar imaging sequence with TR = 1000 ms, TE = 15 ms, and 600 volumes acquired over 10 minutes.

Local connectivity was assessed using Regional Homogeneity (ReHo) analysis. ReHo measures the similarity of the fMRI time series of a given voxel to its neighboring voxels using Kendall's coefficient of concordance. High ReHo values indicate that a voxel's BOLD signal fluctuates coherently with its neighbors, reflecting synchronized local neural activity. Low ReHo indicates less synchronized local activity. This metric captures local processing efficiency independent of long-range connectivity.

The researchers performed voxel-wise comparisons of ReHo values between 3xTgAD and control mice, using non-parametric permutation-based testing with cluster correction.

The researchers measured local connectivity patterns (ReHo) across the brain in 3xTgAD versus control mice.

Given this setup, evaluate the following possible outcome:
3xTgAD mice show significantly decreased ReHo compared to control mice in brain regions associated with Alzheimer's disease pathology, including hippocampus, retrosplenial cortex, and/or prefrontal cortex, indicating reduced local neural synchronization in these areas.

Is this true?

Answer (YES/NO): YES